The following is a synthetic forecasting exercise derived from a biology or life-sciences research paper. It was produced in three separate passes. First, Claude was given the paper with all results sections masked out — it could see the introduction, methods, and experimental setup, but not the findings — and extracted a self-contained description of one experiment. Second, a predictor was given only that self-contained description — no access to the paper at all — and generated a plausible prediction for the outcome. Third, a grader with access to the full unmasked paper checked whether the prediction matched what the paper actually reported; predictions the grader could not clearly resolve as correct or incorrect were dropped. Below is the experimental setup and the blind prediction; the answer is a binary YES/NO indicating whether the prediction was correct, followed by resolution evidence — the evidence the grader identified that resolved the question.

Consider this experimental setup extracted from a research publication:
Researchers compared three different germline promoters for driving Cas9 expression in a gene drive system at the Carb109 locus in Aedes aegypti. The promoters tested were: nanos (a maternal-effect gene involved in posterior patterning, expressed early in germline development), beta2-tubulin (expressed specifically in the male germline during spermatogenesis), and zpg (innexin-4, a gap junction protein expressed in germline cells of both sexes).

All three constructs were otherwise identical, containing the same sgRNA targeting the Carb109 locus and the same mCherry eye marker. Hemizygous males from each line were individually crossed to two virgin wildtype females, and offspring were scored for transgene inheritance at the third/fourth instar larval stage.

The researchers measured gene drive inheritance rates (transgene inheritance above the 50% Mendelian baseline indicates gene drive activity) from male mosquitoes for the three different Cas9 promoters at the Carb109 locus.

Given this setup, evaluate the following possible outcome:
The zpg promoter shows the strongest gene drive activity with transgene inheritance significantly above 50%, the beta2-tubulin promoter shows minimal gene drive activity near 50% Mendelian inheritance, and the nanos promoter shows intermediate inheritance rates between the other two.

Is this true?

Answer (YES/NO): NO